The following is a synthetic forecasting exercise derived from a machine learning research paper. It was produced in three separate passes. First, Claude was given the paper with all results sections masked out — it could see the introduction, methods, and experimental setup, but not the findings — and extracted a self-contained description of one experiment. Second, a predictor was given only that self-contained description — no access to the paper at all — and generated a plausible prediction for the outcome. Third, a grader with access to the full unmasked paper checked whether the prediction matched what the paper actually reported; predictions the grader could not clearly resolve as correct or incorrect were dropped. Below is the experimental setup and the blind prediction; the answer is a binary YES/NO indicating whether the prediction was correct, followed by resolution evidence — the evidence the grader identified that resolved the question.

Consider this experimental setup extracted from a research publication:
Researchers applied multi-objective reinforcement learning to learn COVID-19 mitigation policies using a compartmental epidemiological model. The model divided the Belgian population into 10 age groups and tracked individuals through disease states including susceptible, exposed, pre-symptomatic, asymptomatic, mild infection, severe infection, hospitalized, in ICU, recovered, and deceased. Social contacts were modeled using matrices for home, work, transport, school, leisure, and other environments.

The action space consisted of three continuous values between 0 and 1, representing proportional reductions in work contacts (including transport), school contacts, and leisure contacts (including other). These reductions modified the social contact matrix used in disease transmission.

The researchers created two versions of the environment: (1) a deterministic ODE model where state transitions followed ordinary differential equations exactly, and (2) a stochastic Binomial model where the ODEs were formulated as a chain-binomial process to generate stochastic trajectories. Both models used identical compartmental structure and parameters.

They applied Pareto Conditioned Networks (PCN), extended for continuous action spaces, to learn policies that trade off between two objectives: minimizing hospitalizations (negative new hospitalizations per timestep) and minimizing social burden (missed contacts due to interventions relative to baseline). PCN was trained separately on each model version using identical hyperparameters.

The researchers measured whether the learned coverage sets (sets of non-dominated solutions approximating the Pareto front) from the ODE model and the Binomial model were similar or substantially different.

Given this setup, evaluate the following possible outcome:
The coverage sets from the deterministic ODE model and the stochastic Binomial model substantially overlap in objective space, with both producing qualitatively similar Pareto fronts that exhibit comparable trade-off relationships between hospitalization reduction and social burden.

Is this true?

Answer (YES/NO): YES